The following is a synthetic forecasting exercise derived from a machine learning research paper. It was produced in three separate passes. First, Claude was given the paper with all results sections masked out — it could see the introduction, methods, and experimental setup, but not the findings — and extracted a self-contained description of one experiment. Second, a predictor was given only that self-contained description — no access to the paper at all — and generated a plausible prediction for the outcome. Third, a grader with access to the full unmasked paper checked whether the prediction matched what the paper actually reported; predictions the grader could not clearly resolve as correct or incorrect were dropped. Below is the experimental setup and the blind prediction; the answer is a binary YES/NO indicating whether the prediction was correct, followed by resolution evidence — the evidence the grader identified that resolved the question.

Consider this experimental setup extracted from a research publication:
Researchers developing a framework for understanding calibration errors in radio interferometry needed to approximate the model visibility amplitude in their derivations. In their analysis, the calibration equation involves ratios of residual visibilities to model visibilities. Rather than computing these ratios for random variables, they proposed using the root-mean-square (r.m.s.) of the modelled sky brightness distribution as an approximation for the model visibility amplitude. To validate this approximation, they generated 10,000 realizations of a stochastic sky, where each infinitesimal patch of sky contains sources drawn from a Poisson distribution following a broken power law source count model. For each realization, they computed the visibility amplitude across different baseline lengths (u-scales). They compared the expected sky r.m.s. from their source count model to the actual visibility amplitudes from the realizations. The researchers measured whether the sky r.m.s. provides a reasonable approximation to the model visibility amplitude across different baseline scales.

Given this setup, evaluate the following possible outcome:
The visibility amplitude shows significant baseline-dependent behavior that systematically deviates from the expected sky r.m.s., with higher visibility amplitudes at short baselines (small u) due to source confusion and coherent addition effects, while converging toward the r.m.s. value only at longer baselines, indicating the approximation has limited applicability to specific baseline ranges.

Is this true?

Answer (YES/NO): NO